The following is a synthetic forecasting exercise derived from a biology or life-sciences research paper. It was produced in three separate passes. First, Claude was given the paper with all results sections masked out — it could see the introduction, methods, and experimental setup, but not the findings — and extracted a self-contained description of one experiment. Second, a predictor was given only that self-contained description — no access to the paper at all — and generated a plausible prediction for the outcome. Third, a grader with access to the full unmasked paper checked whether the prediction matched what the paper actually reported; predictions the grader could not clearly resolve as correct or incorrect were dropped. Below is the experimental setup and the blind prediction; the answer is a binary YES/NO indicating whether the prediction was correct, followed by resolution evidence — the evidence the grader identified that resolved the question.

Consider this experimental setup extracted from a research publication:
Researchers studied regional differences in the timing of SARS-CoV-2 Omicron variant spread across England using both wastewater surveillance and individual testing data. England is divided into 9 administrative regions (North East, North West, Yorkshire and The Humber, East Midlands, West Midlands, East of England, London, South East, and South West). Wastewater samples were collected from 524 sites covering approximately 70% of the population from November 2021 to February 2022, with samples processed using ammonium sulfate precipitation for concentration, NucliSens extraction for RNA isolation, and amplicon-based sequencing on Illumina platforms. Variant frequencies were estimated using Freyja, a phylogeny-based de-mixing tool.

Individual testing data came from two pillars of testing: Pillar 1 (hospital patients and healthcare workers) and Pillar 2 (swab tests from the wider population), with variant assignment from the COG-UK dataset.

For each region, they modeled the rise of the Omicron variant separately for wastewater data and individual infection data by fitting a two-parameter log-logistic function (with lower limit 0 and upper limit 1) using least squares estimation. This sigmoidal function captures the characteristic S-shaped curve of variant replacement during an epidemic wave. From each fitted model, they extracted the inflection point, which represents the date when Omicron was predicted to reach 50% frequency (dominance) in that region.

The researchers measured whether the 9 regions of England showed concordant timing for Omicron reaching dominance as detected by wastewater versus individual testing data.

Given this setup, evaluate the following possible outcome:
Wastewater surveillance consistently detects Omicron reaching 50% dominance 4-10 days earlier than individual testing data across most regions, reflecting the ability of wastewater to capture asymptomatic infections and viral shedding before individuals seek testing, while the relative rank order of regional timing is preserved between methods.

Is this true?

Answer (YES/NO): NO